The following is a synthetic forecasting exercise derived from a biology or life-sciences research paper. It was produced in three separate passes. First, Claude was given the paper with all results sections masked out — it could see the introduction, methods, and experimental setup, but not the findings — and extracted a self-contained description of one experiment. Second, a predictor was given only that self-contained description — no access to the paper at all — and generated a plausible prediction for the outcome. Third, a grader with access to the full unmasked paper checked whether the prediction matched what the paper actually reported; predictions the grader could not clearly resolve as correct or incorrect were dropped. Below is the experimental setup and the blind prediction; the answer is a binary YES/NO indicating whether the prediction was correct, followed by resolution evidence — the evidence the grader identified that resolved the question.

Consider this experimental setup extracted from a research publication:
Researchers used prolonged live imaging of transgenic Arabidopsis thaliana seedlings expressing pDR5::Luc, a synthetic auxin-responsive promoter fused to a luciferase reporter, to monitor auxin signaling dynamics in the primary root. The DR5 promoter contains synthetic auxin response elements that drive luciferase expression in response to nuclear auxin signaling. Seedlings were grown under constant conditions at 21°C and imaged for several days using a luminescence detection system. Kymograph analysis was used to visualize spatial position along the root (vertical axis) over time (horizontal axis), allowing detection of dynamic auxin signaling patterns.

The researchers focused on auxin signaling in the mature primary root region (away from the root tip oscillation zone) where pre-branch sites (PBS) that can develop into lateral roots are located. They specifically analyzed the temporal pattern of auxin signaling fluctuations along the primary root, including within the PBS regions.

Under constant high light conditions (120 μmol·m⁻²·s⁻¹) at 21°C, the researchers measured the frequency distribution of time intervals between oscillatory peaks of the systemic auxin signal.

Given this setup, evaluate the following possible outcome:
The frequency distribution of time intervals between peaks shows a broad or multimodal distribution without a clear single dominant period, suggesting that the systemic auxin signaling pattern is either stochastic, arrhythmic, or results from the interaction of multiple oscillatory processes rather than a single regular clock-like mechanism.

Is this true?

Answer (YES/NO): NO